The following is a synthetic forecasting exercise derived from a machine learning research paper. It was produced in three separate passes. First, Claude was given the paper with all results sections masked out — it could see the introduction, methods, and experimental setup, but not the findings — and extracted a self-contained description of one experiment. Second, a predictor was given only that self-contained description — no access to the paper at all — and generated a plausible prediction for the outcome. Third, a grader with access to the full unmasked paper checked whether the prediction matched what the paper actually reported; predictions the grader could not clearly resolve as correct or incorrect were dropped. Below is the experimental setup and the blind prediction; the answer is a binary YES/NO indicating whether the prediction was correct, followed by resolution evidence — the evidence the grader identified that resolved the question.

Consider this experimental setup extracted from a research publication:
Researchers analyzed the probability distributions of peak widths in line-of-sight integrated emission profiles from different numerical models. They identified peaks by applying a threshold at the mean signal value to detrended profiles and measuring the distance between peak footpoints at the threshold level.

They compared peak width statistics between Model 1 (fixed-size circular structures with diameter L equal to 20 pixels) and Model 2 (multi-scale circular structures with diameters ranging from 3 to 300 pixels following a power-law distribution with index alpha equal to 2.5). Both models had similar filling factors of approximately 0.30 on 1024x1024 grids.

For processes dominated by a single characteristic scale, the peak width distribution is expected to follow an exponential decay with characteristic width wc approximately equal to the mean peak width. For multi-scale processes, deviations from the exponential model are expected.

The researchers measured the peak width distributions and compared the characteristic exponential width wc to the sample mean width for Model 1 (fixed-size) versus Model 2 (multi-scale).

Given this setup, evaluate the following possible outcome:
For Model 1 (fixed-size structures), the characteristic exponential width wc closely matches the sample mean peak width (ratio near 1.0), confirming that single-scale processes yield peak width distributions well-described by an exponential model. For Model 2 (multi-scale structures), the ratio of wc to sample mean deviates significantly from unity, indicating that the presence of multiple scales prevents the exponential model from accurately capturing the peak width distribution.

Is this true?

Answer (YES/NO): YES